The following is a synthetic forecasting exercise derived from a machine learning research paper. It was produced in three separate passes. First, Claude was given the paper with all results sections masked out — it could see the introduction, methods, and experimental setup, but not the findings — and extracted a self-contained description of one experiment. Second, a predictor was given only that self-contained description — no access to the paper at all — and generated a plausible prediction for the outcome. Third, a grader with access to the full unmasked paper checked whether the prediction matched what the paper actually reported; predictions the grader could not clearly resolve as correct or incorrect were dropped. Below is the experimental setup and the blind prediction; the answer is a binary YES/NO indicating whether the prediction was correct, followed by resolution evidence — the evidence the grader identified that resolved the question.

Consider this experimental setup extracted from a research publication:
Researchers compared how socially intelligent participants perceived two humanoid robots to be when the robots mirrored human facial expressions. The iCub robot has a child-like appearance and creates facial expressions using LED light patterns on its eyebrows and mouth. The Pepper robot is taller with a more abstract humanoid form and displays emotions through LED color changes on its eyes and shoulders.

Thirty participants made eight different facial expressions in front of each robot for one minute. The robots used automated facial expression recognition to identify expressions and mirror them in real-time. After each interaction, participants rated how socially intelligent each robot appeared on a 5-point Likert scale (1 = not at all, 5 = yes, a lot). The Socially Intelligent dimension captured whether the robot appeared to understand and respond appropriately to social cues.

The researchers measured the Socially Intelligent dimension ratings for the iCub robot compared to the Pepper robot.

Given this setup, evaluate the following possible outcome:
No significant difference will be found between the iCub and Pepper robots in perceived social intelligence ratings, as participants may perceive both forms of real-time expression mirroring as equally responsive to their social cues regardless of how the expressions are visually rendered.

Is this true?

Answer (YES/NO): YES